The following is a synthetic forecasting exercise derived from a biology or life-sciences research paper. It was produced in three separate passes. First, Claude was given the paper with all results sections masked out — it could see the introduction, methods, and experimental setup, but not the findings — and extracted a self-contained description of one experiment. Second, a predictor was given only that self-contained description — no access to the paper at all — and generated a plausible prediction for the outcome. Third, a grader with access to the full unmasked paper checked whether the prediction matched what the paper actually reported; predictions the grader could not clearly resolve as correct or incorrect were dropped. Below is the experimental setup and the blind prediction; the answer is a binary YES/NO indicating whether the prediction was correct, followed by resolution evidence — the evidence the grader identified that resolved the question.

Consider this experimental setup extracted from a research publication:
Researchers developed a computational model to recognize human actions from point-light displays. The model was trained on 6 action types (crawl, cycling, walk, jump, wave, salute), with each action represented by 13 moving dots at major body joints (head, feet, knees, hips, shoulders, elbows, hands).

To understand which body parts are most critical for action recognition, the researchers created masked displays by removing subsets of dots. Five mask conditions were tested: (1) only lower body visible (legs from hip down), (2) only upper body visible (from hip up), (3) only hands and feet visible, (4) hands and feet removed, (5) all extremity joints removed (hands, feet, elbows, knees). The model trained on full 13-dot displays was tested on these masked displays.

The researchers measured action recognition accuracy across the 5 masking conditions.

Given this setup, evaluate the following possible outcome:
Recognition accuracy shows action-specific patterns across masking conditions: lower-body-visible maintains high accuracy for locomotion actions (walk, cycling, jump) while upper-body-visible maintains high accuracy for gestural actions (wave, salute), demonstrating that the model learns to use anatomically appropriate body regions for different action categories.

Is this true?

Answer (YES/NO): NO